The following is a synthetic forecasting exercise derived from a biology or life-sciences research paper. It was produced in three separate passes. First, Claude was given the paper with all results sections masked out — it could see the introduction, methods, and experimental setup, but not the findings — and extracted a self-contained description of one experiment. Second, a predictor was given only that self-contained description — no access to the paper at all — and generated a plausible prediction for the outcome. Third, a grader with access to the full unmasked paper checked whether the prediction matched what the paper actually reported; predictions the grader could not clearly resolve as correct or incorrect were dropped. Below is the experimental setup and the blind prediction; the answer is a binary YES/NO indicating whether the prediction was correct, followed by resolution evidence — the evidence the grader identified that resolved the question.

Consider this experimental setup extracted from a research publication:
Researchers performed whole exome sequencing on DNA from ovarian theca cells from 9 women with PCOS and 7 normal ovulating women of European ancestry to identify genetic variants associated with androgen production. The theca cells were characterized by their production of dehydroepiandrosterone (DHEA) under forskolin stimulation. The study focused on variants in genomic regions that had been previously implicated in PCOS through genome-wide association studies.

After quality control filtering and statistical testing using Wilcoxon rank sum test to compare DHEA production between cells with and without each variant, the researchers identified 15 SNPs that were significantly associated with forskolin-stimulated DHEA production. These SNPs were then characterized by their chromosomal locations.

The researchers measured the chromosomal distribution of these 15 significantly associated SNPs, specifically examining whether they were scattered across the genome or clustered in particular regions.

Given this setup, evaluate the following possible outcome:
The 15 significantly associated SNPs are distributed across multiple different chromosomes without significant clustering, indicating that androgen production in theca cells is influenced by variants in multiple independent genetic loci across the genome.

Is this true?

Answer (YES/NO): NO